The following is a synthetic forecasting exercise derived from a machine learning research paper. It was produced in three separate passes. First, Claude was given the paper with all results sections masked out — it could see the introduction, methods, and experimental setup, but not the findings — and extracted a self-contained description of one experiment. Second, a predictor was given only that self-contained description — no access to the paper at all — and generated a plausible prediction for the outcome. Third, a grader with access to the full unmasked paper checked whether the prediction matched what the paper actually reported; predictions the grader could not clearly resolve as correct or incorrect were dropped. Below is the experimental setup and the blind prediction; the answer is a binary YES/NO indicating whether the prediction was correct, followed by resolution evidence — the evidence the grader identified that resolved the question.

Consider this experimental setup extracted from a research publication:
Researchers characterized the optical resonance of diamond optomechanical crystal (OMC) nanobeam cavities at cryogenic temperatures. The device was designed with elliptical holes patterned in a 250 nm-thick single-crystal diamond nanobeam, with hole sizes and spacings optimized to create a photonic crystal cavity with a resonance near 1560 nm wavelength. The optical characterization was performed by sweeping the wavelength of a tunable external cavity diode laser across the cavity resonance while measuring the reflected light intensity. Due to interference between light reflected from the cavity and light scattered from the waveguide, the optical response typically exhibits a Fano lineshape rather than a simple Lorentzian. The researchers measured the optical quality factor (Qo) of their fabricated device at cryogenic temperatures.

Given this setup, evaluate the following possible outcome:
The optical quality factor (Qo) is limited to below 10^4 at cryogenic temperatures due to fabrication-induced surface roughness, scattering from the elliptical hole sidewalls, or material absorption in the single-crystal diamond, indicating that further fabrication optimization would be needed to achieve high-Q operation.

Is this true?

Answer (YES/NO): NO